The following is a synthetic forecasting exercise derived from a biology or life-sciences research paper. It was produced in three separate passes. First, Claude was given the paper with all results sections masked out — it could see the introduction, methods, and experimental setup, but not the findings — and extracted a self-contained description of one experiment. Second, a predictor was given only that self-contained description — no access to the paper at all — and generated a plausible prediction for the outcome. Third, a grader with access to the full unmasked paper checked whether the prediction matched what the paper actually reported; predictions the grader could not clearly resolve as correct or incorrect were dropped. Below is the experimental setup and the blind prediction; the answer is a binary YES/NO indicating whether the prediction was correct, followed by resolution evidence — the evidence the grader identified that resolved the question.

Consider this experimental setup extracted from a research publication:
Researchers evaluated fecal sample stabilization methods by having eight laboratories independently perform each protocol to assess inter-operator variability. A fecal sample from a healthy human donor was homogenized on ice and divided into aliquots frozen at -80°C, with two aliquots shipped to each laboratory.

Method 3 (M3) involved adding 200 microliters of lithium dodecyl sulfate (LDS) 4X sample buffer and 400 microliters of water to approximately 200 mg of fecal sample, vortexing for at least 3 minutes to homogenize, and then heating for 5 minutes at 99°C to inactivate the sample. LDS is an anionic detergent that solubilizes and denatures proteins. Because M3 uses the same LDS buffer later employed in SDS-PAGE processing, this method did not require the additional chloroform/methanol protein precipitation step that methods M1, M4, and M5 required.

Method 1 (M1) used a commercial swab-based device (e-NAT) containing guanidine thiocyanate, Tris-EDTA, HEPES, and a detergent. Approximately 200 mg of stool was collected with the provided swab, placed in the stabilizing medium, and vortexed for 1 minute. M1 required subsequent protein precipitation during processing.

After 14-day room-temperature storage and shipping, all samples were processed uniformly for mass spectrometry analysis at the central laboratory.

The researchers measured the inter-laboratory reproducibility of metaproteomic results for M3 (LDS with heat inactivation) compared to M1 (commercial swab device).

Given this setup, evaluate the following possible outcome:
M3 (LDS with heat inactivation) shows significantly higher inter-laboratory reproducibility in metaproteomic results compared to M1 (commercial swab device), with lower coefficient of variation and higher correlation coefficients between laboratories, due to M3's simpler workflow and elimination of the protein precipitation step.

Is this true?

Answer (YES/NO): NO